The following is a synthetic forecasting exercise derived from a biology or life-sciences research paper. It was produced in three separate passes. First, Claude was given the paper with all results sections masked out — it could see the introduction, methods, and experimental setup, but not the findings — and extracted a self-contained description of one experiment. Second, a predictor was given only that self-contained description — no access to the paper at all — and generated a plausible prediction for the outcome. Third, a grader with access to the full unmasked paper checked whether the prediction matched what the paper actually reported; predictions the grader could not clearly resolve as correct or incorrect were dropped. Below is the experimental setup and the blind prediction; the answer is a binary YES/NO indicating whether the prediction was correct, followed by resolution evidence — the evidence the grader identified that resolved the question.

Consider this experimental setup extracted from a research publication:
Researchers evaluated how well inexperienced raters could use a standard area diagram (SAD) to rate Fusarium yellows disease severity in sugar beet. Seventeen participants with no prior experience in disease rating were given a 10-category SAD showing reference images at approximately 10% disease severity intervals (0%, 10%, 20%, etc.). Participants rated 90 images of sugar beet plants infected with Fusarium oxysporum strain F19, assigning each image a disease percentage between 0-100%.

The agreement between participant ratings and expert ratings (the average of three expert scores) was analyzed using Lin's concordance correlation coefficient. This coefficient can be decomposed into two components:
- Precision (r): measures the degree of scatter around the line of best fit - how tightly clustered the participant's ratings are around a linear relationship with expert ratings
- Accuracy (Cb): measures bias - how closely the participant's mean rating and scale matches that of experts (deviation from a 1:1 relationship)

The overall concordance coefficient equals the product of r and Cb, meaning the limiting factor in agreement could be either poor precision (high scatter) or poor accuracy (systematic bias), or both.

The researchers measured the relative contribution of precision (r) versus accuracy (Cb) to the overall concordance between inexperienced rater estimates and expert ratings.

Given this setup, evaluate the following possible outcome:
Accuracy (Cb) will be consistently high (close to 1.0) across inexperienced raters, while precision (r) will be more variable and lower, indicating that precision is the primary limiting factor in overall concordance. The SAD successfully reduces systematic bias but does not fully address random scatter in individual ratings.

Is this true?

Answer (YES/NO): NO